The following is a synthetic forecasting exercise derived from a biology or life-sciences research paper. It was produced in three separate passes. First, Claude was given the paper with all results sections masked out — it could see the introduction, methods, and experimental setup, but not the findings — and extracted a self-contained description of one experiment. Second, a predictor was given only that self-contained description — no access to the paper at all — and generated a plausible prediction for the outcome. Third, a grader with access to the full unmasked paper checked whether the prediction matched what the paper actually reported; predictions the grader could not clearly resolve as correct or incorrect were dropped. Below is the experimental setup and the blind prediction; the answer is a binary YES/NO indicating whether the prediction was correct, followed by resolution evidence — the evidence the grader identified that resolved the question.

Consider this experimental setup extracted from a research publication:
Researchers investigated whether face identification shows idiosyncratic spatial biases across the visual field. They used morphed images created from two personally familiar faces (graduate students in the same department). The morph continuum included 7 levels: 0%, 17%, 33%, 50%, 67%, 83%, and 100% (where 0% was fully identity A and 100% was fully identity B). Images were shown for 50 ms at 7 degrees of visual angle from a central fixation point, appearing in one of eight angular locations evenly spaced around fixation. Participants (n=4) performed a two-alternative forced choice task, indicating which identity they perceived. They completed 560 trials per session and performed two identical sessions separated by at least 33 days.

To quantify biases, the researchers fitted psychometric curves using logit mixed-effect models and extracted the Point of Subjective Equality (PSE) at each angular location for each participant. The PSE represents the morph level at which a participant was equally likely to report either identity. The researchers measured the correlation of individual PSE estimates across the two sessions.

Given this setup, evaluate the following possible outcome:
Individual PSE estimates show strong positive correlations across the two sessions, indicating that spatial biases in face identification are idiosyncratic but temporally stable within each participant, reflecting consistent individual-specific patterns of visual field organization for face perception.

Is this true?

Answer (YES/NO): YES